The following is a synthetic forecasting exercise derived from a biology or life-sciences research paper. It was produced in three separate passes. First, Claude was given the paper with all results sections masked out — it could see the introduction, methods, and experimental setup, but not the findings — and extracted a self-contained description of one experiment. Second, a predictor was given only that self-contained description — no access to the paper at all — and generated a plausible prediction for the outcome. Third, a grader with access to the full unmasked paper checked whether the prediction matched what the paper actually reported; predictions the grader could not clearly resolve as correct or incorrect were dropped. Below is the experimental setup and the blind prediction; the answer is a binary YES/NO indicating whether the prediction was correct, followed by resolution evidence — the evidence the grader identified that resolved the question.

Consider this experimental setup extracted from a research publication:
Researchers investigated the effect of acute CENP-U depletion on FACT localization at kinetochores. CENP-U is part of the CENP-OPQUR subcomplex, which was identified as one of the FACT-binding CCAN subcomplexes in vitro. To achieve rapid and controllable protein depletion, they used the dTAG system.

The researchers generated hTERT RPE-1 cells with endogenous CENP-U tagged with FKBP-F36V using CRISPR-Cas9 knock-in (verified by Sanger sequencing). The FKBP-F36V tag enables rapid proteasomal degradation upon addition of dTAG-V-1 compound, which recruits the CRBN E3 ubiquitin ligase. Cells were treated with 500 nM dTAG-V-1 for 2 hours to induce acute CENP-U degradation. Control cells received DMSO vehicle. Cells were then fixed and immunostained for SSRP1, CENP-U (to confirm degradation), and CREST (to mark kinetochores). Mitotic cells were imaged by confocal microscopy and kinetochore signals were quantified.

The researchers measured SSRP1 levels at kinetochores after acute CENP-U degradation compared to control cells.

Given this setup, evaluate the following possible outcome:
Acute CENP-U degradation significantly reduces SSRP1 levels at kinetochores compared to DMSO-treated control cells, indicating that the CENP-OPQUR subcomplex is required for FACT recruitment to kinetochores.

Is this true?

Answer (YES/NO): NO